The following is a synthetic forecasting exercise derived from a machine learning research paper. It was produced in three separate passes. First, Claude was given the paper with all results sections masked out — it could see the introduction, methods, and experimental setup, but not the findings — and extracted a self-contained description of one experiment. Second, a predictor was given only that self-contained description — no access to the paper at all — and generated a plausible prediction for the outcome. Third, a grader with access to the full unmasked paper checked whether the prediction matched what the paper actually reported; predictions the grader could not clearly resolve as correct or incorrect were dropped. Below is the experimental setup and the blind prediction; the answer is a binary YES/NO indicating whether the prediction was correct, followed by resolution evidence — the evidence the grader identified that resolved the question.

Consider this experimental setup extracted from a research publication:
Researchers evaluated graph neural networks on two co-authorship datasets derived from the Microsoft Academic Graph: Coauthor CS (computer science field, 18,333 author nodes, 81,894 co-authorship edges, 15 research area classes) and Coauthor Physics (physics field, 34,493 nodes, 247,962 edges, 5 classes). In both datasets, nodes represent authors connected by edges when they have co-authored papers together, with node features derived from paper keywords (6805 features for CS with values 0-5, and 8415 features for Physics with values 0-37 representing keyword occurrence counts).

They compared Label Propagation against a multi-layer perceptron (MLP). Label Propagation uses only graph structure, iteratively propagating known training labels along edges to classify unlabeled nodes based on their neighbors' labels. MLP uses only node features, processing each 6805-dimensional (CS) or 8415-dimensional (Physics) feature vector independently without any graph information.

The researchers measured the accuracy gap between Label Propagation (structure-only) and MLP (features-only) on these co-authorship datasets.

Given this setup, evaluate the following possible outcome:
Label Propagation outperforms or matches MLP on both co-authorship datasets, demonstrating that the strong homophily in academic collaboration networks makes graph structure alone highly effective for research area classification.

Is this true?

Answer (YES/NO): NO